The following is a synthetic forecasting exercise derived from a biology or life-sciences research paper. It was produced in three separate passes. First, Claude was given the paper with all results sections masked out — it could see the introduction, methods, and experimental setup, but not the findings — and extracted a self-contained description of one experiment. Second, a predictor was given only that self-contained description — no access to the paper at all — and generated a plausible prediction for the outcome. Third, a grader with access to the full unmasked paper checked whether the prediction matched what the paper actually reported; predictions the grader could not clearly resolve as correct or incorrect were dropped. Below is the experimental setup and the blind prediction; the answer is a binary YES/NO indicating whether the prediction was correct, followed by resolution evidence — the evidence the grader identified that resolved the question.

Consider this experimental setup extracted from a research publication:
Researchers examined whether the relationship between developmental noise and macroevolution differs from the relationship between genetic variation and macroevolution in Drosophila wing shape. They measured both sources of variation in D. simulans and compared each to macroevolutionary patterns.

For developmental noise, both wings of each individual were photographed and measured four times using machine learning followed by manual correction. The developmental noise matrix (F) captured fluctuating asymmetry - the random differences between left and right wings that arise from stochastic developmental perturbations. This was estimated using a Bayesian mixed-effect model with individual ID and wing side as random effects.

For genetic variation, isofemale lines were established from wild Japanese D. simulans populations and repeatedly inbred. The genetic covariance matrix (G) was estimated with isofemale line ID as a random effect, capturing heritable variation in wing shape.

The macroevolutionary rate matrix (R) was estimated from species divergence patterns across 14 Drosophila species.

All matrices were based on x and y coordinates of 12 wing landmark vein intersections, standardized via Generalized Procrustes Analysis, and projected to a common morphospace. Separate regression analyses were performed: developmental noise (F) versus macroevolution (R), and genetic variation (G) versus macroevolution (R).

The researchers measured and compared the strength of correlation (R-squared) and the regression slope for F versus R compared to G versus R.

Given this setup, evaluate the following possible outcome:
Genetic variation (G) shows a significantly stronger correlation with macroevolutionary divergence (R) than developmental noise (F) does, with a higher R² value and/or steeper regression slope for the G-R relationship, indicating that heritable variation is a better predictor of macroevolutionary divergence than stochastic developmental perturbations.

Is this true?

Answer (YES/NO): NO